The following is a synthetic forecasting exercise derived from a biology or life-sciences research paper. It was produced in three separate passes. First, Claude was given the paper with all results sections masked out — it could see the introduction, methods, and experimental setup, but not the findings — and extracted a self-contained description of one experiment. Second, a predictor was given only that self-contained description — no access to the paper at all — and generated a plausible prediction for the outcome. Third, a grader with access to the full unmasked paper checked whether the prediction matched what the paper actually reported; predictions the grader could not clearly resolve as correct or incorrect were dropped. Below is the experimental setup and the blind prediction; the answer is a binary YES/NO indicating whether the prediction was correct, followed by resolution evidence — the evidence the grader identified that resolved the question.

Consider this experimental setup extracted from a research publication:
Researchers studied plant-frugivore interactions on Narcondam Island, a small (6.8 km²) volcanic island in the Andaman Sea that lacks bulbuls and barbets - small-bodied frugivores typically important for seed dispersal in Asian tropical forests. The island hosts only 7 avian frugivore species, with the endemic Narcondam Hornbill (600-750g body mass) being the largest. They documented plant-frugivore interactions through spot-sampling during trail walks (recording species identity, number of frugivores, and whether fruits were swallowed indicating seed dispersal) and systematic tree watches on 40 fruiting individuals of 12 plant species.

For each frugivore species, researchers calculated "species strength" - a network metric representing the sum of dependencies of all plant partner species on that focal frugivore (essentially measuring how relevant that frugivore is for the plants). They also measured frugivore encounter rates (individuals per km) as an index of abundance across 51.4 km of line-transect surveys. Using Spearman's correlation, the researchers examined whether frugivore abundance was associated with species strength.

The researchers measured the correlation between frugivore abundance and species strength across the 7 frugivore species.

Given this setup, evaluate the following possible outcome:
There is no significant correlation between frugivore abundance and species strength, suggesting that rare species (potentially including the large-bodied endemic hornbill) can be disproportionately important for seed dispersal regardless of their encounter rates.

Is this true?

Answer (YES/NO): NO